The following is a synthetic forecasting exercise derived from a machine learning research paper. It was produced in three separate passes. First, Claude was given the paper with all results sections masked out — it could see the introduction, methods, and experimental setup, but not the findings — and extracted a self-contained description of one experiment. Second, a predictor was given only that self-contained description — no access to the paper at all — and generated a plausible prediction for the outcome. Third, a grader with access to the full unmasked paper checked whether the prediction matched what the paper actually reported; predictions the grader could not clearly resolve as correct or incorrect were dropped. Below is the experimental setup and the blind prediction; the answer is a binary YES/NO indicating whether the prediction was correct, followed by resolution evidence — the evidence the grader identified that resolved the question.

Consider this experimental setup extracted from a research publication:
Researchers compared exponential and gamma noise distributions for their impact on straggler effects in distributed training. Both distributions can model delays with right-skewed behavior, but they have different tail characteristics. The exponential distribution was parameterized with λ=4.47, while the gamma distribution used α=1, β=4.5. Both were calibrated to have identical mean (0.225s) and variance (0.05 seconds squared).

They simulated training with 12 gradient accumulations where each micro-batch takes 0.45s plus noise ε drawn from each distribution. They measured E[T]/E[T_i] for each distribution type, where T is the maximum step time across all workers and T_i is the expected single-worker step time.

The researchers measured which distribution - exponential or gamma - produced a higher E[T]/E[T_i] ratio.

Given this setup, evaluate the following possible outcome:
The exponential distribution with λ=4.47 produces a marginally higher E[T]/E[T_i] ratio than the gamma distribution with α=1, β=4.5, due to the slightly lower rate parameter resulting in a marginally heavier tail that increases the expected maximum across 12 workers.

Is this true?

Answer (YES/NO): NO